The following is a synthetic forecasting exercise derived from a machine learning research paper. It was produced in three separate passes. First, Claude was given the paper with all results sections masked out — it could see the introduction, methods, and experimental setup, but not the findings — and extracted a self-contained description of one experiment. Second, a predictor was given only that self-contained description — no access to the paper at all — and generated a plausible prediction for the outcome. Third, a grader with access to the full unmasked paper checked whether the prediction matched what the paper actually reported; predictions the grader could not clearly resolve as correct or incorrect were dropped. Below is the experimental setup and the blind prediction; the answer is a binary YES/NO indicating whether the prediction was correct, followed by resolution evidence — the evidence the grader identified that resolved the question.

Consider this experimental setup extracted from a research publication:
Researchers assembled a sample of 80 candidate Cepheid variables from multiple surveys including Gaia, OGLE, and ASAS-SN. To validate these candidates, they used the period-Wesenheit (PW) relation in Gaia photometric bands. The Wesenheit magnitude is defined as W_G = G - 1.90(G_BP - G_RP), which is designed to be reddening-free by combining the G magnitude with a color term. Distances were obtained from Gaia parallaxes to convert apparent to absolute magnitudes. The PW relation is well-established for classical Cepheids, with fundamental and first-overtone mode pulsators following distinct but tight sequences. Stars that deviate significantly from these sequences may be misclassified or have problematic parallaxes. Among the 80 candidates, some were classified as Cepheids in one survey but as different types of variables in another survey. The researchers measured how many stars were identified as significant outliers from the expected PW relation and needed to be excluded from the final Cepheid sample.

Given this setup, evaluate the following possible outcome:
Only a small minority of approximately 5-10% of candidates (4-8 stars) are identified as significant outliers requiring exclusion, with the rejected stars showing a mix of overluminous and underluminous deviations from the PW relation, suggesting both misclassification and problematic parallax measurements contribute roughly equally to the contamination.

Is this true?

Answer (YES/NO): NO